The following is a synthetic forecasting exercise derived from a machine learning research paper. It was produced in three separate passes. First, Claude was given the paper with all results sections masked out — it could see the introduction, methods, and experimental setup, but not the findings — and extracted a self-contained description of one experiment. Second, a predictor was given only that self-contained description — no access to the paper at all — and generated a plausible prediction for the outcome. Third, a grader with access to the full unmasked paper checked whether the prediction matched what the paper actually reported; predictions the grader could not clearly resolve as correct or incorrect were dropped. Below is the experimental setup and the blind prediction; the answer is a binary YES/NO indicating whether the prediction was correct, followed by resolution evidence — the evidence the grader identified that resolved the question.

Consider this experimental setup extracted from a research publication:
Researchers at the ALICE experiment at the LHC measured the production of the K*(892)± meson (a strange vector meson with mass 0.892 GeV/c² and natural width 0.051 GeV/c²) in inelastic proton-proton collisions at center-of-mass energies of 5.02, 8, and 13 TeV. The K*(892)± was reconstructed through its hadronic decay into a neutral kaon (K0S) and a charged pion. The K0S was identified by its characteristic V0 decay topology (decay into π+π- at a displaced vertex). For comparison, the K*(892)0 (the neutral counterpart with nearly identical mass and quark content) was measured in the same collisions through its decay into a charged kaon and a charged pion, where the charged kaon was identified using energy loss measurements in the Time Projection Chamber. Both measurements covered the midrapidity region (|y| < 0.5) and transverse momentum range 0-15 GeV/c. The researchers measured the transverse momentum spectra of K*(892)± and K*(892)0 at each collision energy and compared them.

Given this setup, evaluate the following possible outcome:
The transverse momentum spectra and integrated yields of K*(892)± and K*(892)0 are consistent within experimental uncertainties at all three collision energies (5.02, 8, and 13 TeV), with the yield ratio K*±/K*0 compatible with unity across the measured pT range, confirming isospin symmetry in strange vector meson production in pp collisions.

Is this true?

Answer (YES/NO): YES